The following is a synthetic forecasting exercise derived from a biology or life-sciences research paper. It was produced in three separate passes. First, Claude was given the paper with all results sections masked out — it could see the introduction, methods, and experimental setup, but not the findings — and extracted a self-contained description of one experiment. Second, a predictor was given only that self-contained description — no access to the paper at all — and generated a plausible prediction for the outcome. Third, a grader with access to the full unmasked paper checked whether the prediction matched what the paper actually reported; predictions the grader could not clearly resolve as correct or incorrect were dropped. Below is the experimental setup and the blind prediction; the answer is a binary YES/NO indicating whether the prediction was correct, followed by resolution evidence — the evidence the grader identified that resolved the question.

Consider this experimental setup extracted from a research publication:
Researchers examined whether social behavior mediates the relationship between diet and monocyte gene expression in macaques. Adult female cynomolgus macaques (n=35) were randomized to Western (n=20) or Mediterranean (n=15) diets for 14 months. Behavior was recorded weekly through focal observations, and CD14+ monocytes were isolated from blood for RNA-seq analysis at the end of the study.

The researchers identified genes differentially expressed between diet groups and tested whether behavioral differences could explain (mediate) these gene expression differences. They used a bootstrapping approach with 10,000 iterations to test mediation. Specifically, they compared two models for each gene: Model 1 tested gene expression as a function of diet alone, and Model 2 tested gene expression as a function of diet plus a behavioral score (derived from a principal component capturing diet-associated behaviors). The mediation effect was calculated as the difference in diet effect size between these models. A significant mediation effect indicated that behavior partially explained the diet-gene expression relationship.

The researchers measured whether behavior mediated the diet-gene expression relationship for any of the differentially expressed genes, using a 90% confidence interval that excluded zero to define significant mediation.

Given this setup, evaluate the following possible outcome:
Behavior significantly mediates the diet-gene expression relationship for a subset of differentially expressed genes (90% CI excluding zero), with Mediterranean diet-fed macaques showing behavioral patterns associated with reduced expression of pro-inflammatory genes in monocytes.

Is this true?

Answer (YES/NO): YES